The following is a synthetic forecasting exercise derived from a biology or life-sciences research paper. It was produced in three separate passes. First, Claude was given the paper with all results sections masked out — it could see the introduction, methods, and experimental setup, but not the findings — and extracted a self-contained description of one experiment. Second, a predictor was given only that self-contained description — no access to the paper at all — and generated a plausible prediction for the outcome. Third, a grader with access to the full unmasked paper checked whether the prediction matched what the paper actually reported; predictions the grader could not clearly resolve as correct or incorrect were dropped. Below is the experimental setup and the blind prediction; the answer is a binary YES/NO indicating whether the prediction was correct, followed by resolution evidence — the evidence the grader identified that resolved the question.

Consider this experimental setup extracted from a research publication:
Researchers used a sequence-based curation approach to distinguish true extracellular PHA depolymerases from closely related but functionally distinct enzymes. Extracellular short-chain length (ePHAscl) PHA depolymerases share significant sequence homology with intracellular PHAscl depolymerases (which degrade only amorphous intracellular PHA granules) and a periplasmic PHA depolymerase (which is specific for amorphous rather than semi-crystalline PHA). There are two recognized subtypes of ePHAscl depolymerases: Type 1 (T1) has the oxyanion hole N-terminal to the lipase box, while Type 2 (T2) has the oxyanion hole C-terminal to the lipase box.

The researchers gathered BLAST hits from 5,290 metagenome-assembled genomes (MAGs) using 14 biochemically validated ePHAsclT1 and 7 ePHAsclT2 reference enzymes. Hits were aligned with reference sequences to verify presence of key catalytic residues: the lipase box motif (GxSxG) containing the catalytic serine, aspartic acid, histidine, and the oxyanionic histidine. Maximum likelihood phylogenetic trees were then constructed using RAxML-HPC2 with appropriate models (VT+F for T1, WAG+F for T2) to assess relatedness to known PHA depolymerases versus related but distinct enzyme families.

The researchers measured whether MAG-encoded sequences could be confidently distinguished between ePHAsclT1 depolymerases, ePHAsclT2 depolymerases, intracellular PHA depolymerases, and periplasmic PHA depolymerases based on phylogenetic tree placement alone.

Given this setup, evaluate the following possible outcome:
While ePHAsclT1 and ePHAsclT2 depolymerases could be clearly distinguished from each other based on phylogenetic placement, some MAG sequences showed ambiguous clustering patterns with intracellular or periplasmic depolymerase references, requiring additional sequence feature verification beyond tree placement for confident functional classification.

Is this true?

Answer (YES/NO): NO